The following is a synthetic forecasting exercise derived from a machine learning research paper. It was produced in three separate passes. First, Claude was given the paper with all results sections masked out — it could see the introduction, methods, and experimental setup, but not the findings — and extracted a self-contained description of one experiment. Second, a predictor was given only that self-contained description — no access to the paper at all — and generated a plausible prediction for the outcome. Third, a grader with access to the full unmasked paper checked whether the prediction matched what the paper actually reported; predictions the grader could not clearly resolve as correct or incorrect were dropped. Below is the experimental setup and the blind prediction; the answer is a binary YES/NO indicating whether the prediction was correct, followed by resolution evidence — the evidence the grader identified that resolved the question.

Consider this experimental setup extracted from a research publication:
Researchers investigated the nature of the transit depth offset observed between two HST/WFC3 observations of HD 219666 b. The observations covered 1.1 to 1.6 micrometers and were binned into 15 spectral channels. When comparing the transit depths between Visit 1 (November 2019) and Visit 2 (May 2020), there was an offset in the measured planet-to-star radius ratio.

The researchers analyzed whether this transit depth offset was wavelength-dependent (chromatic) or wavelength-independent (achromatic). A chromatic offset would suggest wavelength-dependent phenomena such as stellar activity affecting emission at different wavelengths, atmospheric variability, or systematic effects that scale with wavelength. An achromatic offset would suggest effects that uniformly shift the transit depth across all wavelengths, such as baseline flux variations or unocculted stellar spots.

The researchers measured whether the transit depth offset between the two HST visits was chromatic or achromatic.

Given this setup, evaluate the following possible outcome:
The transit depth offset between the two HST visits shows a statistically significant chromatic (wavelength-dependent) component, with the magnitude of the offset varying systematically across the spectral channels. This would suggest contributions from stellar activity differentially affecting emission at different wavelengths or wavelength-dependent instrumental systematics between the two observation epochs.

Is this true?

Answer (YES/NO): NO